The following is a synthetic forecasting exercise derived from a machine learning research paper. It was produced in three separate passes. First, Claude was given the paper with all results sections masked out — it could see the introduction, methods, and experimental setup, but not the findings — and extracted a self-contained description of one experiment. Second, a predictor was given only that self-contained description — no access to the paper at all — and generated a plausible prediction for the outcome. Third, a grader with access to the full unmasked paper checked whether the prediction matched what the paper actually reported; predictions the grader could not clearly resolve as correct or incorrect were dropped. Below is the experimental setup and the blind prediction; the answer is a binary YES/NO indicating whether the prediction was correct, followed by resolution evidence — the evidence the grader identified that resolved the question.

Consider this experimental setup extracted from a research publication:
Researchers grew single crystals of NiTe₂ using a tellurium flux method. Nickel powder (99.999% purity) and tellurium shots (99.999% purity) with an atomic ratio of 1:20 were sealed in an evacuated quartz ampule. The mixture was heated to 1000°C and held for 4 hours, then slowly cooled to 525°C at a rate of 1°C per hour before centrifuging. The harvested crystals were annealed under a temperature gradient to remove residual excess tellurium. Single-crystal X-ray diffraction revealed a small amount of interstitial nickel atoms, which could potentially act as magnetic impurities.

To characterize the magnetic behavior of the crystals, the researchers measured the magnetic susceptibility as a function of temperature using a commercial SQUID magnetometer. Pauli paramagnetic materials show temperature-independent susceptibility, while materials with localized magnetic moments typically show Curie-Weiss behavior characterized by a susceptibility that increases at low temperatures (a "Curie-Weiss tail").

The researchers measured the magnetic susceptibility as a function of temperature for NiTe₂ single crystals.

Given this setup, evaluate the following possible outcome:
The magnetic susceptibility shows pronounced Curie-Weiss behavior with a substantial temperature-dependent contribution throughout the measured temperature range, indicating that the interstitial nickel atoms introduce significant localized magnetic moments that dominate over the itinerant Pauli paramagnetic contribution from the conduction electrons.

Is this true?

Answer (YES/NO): NO